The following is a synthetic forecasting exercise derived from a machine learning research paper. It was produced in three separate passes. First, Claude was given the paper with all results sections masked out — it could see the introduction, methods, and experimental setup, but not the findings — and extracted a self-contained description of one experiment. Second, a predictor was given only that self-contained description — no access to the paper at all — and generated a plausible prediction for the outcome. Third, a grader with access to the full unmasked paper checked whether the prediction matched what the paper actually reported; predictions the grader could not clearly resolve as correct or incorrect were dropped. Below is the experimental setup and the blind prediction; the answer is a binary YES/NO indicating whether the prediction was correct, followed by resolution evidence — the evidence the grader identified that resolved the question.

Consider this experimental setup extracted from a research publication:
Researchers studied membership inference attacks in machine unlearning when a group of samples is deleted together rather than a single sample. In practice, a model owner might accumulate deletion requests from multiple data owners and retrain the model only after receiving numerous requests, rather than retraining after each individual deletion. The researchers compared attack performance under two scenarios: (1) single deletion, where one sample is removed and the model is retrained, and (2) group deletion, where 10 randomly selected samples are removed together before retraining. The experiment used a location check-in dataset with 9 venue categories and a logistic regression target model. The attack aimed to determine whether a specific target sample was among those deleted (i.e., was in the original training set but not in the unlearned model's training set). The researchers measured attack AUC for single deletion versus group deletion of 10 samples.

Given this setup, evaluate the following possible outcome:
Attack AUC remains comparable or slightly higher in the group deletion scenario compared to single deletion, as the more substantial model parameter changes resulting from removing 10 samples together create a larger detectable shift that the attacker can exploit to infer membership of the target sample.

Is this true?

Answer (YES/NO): NO